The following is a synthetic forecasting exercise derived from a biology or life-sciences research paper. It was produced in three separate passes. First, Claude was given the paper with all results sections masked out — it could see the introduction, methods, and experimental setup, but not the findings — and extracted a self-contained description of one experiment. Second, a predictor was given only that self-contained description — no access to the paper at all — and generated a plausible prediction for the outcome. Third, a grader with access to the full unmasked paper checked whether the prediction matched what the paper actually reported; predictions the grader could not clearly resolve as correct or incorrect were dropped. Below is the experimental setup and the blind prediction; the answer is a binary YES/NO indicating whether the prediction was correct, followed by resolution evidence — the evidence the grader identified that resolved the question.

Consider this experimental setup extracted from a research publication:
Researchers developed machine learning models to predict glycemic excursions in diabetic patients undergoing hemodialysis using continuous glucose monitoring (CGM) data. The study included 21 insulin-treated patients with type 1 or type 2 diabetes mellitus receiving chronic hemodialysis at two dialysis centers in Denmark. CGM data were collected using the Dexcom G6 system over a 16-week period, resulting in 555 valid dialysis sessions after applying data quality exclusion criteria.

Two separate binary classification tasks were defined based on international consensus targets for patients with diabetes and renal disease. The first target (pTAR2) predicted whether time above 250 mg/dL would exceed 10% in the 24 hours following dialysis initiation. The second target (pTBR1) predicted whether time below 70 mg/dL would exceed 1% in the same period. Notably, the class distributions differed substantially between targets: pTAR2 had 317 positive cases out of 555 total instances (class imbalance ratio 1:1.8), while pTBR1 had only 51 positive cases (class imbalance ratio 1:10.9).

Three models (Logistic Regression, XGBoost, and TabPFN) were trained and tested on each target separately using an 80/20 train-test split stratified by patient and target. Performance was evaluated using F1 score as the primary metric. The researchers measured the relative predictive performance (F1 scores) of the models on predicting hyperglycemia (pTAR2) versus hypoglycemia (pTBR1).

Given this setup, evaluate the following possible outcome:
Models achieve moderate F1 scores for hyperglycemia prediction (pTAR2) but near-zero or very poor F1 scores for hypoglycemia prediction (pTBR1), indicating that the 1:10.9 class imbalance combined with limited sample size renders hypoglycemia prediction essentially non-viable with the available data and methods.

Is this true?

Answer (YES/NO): NO